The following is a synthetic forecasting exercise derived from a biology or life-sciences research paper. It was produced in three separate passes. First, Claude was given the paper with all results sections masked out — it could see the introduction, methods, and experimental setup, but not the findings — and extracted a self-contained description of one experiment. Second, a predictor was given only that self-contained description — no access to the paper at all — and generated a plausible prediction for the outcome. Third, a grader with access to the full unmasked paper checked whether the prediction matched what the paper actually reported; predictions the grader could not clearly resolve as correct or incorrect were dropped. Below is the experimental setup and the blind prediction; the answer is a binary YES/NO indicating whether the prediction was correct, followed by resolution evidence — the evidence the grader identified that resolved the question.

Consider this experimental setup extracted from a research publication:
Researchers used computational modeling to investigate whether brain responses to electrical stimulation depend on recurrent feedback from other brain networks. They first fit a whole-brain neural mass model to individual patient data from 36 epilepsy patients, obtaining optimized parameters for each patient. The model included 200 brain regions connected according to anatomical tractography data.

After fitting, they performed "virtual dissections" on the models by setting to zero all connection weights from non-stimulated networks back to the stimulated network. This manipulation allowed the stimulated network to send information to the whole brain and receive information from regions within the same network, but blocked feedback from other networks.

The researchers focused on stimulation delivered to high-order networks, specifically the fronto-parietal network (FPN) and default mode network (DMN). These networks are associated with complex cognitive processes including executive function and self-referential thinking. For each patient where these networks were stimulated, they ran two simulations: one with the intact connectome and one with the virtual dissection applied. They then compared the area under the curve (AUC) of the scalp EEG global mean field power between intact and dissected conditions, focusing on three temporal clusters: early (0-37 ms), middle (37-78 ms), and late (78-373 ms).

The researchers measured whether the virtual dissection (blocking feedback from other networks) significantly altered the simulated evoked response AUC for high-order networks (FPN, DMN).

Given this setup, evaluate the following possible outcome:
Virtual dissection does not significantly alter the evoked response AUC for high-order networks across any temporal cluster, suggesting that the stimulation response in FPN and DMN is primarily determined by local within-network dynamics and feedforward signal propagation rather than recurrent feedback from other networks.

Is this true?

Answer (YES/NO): NO